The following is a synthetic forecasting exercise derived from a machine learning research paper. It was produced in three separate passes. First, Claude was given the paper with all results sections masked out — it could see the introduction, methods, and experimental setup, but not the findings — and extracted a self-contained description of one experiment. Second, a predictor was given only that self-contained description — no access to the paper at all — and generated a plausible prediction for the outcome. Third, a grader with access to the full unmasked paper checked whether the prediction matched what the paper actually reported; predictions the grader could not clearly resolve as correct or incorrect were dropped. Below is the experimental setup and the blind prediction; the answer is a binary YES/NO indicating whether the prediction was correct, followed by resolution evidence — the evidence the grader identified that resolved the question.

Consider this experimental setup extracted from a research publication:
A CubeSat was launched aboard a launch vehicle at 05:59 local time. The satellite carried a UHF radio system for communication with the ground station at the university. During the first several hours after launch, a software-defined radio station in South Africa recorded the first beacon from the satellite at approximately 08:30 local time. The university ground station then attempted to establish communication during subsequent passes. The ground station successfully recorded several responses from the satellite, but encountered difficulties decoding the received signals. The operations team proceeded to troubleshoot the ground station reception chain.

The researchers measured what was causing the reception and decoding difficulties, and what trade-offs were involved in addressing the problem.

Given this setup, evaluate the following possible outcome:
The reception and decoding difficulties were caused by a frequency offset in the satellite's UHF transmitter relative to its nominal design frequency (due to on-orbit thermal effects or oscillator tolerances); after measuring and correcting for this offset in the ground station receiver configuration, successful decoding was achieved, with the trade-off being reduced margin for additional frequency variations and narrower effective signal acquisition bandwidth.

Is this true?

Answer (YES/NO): NO